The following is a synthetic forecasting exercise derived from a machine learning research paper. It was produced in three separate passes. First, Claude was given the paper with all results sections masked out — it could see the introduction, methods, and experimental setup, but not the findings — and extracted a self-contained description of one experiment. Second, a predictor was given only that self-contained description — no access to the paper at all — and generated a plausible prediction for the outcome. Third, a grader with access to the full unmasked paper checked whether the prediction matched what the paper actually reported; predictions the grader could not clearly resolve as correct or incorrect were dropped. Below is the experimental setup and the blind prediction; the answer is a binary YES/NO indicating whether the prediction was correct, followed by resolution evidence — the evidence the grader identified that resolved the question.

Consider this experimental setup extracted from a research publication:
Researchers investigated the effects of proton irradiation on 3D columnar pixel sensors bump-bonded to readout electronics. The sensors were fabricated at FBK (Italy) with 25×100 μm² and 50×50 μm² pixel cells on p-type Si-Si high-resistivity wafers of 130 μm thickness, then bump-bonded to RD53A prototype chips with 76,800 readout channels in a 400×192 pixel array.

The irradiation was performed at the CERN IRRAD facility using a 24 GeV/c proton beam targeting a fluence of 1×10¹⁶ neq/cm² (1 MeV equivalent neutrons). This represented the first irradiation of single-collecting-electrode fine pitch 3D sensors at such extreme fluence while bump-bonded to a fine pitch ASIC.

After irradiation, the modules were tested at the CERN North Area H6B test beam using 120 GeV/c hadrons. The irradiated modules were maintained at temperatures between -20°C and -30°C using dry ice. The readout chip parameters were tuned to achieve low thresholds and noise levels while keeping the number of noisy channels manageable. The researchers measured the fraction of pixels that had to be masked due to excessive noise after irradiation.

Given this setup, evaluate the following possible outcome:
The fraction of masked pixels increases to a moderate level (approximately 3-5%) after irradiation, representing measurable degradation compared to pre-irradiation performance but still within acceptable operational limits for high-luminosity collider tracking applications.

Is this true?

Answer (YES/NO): NO